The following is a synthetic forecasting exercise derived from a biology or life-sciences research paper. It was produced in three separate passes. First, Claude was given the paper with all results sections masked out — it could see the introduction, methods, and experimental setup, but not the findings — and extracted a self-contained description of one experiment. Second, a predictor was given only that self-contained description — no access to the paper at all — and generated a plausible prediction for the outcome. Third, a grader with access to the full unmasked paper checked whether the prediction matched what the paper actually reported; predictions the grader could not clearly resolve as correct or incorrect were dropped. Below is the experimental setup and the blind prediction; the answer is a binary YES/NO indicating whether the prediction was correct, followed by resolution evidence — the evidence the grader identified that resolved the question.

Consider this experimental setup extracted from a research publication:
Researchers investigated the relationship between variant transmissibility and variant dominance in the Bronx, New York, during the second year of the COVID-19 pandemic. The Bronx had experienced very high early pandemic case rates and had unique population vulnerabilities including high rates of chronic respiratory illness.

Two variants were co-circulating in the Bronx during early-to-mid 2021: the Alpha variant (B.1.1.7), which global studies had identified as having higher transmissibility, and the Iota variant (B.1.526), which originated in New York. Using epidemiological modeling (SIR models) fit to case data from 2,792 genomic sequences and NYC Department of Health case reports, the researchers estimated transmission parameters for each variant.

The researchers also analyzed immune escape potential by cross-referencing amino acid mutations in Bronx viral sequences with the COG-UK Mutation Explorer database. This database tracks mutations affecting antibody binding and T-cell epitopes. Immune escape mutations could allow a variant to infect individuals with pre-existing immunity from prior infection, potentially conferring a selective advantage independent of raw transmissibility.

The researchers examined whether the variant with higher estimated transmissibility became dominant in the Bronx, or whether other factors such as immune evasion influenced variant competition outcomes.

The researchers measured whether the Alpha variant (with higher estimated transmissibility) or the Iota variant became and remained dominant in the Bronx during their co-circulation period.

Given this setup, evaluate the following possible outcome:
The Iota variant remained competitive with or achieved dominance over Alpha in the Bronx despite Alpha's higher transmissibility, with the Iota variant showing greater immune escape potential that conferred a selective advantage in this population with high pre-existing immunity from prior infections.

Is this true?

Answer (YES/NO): YES